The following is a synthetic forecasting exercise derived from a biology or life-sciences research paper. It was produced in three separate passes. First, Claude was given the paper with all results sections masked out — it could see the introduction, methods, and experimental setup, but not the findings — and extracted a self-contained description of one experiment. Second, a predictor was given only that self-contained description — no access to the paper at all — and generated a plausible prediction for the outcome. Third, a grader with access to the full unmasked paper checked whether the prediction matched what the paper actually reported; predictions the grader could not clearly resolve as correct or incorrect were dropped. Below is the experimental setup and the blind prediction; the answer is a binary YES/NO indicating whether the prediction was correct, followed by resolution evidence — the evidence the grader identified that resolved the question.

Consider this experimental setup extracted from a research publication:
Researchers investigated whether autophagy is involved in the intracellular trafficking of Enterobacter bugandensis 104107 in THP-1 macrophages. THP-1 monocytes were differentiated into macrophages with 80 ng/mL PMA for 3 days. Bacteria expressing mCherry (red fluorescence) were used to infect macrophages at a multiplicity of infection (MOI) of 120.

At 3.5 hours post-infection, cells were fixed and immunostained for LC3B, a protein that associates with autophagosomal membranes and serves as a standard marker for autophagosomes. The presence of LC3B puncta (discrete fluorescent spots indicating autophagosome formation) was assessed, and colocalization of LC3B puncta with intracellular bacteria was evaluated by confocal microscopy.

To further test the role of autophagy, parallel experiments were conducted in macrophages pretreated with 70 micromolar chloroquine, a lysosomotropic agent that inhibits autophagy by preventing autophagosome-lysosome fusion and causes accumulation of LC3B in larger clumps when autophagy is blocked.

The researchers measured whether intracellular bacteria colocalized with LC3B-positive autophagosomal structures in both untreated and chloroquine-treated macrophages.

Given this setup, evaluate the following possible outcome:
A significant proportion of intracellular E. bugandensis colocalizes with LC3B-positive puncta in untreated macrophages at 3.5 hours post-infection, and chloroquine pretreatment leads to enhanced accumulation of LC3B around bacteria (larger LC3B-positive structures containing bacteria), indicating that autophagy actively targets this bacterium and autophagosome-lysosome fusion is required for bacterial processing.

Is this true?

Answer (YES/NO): NO